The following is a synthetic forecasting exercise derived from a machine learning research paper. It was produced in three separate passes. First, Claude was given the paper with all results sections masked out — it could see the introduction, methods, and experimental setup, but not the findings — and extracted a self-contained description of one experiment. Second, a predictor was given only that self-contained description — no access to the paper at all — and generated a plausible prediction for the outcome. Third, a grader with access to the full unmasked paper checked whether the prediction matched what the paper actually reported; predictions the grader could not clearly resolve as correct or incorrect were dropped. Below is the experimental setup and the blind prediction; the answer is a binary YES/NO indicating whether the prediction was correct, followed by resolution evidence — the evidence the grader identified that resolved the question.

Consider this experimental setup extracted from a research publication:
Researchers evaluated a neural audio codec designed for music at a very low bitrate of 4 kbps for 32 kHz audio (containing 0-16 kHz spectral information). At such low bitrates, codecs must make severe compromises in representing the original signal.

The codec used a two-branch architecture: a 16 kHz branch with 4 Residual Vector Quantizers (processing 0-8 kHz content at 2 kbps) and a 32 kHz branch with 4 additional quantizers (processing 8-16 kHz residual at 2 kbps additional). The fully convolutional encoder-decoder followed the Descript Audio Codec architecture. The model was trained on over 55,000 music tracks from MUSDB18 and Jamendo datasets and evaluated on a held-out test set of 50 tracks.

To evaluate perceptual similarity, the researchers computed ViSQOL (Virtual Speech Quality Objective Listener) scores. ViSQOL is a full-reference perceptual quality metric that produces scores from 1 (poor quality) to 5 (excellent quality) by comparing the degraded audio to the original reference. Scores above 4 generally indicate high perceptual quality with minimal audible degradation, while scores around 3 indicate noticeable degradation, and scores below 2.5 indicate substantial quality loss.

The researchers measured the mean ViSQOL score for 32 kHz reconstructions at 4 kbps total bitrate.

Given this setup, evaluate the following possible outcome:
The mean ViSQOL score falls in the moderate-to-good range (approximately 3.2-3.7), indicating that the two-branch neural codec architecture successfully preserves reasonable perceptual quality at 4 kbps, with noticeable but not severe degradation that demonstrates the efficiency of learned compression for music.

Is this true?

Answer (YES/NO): NO